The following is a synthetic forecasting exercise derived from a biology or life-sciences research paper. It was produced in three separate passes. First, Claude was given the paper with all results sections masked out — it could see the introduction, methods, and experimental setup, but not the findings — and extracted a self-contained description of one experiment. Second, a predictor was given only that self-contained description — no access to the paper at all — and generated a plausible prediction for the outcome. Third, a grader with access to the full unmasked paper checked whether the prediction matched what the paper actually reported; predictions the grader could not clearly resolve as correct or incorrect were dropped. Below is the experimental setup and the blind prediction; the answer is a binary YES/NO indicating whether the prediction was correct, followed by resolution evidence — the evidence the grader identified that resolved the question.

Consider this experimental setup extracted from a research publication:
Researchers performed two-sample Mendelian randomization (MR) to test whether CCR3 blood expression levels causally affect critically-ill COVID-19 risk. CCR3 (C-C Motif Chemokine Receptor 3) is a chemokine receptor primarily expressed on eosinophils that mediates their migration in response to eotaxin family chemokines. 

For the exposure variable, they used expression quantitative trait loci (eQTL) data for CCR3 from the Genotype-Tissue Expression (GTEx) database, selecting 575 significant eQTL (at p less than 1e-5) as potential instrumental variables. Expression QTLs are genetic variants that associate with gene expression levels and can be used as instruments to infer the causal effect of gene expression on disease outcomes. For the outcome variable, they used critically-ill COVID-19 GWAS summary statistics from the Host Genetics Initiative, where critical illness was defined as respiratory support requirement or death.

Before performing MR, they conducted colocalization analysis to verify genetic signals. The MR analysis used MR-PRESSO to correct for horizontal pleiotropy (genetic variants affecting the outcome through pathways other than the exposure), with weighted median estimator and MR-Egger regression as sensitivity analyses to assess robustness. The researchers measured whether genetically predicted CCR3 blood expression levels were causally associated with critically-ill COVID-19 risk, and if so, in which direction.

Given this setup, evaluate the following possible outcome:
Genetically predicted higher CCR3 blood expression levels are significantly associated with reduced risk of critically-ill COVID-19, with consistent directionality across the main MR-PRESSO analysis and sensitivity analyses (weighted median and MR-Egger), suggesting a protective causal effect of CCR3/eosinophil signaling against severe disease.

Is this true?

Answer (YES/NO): YES